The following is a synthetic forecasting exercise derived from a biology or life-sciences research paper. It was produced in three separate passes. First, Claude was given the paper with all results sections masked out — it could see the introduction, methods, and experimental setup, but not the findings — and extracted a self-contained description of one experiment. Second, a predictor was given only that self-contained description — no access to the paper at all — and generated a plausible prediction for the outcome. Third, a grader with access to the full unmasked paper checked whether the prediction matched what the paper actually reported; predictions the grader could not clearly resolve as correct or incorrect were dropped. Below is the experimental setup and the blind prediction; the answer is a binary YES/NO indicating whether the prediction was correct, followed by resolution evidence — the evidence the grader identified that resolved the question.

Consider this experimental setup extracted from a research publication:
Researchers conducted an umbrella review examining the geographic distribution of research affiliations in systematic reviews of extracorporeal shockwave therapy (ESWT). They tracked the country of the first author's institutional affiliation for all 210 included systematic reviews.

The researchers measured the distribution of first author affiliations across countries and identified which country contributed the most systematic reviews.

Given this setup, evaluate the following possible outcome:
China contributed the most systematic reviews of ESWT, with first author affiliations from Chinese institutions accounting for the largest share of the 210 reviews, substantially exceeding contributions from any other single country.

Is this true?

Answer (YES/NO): YES